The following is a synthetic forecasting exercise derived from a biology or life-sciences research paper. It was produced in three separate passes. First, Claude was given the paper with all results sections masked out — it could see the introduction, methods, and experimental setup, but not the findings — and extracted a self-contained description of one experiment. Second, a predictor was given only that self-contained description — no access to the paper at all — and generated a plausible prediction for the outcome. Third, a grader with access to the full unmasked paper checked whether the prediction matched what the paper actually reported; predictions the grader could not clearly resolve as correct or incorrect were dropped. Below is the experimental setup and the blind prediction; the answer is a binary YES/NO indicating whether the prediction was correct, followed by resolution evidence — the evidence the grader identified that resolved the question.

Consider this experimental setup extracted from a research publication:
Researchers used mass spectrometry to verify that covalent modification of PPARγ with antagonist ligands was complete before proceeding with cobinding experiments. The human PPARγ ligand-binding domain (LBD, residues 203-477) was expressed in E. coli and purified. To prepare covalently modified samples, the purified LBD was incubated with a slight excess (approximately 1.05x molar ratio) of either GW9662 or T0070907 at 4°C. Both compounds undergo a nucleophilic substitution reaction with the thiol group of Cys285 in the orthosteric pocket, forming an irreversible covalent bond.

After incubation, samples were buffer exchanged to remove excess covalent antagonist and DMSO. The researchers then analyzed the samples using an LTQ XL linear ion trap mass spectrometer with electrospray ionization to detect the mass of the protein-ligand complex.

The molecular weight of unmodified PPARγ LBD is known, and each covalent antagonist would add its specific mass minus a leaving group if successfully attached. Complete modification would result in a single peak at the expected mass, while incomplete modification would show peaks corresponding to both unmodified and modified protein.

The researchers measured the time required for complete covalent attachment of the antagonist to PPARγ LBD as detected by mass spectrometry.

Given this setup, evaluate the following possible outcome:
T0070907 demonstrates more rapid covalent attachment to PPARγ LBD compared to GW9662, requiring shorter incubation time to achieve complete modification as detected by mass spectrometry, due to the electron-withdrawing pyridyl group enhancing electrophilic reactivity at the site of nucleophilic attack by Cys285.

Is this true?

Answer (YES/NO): NO